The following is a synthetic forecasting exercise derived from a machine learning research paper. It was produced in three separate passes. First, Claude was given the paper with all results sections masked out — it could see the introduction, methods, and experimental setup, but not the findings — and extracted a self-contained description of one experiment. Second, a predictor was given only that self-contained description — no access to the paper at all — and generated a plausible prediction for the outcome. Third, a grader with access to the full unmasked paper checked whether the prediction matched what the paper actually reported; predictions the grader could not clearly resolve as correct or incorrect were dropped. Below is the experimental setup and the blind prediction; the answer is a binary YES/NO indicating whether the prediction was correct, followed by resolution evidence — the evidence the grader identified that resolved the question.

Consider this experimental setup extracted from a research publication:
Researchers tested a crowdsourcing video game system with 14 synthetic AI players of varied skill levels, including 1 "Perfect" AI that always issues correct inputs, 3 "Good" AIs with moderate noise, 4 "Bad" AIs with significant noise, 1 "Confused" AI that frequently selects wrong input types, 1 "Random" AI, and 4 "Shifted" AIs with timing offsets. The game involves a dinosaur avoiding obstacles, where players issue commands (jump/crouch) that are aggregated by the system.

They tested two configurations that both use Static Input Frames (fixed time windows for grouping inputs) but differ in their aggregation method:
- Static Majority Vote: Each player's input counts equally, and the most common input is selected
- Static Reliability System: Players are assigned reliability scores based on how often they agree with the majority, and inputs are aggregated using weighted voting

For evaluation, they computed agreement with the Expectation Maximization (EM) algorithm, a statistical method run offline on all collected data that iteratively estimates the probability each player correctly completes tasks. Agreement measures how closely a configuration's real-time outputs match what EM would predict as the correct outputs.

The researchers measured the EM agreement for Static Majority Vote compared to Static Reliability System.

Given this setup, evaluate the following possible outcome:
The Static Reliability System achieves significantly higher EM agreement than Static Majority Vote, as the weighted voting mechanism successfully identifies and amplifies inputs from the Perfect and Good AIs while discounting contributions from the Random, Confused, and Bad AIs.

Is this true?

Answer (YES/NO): NO